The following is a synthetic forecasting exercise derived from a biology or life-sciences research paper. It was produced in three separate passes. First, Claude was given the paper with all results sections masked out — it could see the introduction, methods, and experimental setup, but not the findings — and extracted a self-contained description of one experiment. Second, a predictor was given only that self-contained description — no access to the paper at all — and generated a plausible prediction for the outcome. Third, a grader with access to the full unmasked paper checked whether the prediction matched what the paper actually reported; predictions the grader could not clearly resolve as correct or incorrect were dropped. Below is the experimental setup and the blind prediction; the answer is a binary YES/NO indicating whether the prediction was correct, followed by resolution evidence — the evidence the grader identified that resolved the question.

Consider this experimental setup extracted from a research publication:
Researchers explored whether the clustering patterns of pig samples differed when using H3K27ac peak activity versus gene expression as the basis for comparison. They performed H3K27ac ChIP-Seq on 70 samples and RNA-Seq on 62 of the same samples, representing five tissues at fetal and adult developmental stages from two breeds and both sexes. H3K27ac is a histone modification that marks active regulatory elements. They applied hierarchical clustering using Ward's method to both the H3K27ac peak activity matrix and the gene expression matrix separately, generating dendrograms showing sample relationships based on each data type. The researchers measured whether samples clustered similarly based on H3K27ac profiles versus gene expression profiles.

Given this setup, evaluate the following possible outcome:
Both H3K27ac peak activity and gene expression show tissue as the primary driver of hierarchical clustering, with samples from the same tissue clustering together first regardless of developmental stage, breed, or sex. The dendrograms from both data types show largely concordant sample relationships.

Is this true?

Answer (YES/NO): YES